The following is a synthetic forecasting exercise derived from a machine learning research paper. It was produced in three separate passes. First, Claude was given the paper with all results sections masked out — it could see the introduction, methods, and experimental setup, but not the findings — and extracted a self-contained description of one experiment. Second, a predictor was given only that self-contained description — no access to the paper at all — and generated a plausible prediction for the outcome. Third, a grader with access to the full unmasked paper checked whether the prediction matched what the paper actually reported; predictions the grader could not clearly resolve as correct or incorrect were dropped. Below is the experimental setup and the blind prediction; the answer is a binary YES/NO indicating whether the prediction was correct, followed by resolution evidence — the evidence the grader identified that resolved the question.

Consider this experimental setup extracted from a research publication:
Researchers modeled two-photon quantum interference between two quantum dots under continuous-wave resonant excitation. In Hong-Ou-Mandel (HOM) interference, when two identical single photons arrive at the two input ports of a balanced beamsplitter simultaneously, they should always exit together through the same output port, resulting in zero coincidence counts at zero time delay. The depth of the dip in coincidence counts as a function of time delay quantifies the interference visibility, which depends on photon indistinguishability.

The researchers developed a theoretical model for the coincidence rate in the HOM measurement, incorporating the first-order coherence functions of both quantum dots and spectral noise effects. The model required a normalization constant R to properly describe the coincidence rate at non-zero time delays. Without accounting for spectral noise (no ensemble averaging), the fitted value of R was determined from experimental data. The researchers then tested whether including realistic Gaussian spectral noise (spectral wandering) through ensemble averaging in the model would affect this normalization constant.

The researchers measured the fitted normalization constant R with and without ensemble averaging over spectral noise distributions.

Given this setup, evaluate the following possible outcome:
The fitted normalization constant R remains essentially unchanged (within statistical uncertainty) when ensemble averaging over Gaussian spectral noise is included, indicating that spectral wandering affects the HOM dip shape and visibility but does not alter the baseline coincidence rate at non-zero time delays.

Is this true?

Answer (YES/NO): NO